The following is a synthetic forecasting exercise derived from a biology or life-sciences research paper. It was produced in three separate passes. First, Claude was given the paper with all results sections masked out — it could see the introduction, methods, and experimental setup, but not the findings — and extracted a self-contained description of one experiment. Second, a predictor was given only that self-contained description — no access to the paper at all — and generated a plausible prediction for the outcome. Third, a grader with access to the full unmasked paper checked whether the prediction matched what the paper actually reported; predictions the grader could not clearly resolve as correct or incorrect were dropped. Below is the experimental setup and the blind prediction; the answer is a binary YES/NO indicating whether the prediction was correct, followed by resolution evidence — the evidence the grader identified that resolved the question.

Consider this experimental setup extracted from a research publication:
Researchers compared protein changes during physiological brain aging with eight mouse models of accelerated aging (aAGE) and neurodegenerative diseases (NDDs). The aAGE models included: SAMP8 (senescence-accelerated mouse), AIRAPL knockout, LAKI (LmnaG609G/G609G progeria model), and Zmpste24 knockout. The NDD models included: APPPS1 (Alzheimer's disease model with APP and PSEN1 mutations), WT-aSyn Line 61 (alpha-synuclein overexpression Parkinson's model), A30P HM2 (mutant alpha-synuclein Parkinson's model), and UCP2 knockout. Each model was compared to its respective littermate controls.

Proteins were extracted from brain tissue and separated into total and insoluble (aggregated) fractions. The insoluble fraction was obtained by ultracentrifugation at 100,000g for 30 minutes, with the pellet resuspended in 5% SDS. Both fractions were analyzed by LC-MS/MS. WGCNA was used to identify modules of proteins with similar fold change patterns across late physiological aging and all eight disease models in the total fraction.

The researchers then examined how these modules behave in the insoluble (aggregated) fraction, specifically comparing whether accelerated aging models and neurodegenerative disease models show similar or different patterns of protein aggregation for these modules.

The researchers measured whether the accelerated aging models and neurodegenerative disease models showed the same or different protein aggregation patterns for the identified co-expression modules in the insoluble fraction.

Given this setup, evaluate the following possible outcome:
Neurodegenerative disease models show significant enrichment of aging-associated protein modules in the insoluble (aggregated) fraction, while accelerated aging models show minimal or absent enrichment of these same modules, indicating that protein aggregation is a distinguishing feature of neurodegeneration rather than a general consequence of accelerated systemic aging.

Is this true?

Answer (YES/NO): NO